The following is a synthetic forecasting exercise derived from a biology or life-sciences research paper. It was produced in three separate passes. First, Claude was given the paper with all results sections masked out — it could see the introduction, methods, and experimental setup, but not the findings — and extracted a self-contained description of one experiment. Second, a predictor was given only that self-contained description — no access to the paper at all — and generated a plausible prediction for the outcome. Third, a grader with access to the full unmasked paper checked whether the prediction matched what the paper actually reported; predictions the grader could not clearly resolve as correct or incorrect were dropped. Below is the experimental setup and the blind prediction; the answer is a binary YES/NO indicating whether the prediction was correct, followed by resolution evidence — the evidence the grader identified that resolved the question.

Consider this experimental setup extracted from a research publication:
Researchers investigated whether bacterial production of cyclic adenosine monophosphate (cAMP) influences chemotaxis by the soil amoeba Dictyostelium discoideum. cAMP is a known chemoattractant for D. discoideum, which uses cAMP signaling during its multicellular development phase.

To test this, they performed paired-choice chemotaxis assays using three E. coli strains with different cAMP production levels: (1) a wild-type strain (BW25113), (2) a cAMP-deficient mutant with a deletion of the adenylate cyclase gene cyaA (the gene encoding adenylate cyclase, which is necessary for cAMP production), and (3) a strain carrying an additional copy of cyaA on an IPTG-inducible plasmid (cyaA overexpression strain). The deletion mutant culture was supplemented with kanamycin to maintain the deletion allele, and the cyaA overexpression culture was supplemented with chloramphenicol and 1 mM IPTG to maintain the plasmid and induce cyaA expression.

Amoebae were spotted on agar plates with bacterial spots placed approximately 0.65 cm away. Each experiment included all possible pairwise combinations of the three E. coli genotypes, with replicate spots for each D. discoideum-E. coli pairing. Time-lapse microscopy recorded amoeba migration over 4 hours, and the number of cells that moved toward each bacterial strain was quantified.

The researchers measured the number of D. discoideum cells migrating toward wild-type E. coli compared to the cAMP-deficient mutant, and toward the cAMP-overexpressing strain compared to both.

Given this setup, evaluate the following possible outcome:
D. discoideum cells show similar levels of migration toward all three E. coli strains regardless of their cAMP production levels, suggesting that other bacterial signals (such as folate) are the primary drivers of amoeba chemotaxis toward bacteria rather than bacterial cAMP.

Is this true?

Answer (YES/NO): NO